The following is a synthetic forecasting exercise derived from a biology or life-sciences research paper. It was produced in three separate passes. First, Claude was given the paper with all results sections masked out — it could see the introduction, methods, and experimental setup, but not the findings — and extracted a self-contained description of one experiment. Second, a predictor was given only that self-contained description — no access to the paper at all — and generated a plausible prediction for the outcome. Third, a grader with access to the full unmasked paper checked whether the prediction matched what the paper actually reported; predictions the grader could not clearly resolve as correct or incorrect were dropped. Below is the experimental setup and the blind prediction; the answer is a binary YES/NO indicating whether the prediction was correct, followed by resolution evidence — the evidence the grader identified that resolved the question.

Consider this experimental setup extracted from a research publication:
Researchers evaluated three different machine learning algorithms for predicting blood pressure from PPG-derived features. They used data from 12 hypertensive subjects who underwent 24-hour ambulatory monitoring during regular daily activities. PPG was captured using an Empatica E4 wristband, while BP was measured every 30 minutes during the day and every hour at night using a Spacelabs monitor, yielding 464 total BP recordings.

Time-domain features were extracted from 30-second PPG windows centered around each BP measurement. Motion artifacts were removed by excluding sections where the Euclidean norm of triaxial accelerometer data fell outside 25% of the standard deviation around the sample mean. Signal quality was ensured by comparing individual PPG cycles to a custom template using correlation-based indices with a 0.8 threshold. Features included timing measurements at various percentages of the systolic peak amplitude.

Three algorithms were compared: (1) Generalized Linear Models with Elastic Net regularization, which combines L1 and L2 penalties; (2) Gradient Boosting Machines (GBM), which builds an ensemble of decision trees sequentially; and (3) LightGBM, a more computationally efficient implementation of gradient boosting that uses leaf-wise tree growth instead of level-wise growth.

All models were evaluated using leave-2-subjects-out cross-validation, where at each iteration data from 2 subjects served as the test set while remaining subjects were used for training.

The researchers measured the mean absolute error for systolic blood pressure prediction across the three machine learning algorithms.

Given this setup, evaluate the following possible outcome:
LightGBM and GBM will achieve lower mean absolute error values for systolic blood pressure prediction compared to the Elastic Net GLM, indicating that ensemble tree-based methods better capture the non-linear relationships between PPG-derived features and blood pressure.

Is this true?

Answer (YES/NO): NO